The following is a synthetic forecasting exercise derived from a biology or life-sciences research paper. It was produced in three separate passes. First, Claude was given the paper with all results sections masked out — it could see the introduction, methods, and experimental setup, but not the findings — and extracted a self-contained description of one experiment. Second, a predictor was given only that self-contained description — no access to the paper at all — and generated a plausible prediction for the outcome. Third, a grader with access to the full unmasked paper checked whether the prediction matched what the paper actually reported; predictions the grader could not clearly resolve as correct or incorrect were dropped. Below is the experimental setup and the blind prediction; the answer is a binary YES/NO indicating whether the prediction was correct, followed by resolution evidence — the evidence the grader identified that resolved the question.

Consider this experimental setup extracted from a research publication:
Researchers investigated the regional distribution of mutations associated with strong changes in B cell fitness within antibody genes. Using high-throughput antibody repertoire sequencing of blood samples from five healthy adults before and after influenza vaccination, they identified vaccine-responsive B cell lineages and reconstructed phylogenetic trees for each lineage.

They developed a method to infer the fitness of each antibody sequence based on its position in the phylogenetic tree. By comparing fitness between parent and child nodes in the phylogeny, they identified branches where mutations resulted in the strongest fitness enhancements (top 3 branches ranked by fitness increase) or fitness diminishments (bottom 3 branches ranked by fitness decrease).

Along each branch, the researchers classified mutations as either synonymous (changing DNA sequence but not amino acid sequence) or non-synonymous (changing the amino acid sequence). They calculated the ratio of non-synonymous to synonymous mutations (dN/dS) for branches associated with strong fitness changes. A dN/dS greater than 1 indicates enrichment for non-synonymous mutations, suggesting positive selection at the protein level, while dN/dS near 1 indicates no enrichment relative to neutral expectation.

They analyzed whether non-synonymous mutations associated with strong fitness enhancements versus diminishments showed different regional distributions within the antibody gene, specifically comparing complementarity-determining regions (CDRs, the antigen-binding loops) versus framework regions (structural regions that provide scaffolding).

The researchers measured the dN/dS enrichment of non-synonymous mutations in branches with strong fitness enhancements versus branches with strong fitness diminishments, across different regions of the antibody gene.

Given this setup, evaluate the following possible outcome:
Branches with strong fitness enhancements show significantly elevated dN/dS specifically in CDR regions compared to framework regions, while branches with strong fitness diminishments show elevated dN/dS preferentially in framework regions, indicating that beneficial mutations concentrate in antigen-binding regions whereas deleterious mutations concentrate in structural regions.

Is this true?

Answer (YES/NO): NO